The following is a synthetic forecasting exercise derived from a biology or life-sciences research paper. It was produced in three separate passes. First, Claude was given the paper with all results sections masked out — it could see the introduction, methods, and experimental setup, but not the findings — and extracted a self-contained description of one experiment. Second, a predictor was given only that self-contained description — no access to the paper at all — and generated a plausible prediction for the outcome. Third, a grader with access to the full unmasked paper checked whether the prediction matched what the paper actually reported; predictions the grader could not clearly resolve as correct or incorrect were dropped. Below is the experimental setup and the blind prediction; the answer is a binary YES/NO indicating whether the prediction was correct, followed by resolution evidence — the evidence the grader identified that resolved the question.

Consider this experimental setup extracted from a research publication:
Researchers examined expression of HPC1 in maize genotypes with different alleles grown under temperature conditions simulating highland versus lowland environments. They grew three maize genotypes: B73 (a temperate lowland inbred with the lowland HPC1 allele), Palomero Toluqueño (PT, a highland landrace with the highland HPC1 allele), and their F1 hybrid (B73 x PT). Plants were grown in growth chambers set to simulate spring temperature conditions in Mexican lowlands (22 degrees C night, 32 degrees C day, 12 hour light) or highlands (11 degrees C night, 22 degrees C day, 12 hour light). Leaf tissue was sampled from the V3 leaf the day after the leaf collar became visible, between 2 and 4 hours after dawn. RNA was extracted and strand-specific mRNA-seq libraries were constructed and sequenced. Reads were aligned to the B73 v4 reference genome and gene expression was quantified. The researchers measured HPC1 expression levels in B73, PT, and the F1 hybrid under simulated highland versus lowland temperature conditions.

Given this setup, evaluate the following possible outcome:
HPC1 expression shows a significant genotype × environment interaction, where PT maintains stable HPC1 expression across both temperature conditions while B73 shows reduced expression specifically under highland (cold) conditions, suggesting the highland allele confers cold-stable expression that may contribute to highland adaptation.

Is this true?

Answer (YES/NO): NO